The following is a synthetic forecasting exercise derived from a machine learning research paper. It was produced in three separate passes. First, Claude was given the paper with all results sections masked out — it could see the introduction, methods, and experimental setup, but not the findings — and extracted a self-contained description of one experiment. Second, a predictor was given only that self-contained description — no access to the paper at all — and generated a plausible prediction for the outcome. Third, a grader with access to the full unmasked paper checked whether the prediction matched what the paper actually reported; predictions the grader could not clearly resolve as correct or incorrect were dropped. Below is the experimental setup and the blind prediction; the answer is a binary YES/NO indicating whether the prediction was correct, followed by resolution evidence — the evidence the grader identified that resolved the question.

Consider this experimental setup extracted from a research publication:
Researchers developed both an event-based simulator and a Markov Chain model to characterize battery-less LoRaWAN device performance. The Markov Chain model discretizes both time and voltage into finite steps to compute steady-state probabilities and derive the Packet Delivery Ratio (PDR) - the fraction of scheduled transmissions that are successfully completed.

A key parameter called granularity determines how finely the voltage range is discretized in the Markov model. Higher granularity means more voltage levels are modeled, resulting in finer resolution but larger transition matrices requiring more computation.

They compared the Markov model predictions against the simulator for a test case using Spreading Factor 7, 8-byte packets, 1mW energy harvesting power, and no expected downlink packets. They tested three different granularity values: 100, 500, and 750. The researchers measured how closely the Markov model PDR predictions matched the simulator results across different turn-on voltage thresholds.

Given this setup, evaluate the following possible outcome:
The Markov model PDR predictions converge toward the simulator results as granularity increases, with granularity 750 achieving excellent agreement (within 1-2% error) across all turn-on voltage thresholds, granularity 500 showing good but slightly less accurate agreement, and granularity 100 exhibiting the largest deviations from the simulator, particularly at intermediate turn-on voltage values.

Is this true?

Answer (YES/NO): NO